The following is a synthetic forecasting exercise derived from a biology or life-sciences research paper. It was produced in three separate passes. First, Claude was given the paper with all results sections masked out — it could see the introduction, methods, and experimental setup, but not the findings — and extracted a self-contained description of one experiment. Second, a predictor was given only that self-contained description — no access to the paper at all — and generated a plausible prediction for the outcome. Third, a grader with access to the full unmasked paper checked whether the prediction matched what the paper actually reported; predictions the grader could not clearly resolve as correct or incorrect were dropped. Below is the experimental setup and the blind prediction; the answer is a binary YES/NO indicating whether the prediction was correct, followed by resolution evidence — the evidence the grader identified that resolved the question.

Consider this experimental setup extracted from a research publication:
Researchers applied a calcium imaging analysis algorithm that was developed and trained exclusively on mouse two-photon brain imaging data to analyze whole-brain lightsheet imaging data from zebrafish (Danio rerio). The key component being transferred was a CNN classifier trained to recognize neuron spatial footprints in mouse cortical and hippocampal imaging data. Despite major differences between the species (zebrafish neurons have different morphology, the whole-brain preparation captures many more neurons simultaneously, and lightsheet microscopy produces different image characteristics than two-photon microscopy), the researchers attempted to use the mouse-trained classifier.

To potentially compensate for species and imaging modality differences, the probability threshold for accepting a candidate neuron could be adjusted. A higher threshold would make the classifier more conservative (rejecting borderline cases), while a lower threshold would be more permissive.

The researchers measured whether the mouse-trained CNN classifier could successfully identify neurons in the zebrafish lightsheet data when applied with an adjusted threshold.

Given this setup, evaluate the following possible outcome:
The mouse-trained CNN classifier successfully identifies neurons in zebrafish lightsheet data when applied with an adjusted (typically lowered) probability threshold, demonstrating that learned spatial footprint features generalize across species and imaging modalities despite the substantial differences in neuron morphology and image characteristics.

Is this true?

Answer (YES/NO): NO